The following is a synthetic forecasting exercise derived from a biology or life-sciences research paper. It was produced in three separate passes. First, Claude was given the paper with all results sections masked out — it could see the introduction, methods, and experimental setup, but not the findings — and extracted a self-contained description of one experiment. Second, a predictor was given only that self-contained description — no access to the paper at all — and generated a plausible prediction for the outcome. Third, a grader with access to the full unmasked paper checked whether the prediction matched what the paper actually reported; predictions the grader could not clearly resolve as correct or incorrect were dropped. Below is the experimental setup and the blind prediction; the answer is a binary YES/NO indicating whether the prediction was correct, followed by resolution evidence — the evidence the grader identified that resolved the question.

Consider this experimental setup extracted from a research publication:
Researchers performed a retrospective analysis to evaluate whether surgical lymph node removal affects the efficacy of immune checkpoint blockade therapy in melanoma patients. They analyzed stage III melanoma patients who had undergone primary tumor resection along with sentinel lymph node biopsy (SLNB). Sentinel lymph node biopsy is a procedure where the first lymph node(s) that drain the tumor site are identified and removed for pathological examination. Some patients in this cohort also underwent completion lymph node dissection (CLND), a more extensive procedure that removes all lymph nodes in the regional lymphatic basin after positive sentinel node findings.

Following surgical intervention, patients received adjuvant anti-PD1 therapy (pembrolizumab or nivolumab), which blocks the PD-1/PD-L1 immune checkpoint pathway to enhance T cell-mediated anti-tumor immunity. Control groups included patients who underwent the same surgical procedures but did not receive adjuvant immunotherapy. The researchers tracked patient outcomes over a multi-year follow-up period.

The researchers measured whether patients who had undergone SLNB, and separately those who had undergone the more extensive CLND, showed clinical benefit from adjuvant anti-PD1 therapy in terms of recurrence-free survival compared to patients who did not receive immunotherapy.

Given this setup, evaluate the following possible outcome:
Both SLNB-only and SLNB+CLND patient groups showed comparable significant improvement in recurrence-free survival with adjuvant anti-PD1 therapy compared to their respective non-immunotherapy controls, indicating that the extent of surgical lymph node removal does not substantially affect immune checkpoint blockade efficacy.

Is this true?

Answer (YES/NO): YES